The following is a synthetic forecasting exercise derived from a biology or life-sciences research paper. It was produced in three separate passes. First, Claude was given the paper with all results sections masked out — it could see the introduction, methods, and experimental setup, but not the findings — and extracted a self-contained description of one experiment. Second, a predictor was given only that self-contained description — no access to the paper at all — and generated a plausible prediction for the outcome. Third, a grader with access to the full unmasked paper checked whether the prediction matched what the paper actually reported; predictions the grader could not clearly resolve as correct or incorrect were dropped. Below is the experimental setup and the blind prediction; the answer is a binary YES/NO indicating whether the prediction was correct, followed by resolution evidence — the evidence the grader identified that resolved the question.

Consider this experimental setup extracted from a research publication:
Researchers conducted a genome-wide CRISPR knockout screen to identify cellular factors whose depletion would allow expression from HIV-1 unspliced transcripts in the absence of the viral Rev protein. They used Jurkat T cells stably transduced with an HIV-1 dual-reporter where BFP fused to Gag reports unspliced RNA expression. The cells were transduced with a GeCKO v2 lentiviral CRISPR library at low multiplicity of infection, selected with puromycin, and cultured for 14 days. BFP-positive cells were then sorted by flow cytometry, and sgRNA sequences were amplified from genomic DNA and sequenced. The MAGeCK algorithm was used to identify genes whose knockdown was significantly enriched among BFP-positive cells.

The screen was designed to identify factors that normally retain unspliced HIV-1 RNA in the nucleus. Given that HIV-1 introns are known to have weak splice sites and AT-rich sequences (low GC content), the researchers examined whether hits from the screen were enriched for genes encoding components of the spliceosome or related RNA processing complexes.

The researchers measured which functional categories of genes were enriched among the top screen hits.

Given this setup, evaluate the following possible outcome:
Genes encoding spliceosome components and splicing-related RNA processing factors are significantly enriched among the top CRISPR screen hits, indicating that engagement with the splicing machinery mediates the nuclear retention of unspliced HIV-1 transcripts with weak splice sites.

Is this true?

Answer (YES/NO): YES